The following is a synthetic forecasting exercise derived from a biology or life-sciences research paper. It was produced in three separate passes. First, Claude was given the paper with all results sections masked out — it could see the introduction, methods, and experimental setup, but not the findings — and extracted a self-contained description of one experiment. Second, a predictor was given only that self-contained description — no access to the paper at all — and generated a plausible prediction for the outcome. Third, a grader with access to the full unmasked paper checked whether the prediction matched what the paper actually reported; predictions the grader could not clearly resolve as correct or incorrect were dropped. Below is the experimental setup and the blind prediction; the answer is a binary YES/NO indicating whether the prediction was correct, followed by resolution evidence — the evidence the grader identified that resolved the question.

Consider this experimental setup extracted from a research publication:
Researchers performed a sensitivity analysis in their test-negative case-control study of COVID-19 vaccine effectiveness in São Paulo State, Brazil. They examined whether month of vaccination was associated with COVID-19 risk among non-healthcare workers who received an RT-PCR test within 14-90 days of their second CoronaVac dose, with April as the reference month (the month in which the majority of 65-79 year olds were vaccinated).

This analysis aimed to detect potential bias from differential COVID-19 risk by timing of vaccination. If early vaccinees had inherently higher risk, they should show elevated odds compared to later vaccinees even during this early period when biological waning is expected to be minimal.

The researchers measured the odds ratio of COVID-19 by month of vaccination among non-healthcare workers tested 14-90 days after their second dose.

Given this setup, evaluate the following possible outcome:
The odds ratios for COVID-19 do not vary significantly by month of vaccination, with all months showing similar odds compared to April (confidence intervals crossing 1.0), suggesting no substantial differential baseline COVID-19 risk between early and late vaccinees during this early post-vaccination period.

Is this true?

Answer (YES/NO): NO